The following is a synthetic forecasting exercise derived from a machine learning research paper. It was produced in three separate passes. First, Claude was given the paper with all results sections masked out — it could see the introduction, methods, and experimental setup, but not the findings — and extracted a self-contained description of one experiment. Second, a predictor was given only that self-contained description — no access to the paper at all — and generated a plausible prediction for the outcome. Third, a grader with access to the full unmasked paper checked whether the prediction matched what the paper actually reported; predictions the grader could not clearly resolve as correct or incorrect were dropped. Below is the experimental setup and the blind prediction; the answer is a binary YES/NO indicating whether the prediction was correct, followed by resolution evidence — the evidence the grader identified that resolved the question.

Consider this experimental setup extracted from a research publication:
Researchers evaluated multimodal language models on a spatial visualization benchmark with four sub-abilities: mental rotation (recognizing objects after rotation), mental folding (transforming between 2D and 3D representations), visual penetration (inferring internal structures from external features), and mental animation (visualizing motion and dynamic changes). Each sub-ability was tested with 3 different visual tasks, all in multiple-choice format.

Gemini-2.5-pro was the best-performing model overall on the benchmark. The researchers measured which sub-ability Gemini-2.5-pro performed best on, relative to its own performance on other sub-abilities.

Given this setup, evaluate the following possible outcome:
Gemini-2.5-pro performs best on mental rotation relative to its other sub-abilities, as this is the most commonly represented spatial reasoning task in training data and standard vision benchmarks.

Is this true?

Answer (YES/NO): NO